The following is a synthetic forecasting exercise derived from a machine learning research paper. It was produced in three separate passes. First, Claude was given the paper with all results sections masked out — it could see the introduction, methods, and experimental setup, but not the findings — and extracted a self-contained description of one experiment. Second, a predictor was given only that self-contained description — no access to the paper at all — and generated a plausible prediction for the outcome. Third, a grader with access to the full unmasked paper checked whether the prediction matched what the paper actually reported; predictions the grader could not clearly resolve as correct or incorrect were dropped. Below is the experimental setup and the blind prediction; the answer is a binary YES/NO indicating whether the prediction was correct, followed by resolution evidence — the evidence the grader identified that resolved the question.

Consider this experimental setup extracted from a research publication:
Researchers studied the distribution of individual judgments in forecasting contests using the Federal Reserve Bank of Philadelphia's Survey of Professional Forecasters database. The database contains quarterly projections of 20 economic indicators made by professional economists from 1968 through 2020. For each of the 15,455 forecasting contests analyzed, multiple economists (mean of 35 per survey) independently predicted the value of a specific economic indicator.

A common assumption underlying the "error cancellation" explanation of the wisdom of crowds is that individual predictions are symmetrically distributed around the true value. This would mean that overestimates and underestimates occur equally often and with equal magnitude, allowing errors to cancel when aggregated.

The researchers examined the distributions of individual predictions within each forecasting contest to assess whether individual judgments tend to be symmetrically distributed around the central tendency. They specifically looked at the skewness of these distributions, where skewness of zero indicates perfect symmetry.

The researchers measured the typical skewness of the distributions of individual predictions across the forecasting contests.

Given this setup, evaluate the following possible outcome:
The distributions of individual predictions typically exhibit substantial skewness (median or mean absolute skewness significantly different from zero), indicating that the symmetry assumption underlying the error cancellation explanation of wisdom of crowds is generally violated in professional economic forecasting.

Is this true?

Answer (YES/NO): YES